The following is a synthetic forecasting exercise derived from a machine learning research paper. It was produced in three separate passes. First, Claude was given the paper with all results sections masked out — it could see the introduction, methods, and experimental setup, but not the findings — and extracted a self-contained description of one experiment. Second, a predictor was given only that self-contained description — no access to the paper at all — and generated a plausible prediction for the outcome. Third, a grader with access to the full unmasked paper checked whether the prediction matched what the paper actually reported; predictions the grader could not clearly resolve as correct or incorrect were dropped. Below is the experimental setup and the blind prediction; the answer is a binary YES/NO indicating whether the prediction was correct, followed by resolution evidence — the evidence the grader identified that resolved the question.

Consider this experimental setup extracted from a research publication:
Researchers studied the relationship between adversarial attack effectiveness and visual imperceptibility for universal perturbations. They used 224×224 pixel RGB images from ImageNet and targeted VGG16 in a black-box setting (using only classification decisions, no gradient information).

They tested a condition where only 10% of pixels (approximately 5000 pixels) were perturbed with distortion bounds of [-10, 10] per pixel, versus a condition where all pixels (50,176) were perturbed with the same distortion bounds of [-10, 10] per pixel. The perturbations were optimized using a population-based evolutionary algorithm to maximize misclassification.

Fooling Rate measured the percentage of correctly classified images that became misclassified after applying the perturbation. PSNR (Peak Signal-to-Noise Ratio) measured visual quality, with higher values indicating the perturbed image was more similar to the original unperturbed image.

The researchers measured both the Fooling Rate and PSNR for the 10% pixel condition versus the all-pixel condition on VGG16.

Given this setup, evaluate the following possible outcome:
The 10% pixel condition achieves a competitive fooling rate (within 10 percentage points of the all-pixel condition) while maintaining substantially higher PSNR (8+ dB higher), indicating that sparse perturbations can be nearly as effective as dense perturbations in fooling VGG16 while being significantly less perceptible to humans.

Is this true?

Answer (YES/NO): NO